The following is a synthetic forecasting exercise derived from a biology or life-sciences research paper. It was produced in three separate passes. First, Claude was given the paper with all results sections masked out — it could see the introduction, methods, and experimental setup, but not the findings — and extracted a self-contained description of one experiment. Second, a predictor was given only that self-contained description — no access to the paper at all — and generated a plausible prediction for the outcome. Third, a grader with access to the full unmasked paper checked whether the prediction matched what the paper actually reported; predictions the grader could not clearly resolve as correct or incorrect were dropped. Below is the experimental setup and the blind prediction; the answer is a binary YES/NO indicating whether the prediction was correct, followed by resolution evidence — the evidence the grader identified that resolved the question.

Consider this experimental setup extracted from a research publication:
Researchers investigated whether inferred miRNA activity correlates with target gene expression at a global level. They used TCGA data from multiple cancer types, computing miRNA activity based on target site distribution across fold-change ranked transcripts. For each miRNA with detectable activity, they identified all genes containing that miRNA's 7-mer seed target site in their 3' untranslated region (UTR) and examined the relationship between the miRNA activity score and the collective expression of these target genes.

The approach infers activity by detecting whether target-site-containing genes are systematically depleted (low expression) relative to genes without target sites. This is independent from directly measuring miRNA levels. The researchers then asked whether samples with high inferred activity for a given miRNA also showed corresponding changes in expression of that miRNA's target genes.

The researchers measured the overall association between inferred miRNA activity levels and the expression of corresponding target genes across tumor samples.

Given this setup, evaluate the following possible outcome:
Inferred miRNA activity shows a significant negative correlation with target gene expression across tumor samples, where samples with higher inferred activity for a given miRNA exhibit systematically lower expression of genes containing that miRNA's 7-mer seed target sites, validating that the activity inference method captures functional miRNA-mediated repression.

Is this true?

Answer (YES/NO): YES